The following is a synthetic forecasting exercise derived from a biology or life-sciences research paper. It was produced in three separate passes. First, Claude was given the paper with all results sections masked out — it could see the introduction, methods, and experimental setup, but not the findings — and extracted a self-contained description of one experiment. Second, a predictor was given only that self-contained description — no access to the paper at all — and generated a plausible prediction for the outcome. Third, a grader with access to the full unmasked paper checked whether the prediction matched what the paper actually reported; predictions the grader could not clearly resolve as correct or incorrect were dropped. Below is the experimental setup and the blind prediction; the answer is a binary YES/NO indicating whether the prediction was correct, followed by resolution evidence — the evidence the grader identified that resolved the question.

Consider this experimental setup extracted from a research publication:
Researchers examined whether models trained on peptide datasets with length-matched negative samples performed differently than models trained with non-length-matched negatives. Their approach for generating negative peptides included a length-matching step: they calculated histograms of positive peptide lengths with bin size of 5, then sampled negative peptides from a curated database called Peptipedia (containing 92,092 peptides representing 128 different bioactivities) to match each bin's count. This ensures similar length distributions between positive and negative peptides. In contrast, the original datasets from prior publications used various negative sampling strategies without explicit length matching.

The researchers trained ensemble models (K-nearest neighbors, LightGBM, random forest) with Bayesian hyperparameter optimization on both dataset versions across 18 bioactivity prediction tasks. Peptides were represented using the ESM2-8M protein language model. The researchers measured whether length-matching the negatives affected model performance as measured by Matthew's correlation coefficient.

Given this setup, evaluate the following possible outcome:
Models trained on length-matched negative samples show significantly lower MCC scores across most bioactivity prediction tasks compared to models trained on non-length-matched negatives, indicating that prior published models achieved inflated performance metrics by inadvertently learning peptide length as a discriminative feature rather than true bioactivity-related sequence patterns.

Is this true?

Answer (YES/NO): NO